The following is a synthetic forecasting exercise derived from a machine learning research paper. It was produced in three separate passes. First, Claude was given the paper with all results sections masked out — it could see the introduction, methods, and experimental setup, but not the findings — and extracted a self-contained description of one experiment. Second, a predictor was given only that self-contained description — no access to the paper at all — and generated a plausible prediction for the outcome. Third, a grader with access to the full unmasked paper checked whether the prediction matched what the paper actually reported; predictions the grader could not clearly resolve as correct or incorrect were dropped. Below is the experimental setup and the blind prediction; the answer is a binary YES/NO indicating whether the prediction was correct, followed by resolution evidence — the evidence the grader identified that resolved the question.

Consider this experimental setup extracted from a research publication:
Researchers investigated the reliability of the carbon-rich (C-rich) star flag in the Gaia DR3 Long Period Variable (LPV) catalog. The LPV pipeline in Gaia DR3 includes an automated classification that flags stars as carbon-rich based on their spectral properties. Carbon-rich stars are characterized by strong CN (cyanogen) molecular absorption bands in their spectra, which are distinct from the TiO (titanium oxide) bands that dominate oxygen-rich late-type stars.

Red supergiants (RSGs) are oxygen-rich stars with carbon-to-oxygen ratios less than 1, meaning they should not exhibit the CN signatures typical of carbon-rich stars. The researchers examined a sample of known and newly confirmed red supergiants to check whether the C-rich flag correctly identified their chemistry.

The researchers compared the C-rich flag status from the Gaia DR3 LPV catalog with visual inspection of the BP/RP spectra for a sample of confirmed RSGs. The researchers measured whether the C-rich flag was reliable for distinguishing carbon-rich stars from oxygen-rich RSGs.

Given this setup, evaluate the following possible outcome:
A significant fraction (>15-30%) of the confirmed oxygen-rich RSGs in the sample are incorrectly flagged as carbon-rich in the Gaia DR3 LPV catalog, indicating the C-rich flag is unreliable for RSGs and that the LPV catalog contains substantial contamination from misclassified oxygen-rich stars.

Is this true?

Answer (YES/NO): NO